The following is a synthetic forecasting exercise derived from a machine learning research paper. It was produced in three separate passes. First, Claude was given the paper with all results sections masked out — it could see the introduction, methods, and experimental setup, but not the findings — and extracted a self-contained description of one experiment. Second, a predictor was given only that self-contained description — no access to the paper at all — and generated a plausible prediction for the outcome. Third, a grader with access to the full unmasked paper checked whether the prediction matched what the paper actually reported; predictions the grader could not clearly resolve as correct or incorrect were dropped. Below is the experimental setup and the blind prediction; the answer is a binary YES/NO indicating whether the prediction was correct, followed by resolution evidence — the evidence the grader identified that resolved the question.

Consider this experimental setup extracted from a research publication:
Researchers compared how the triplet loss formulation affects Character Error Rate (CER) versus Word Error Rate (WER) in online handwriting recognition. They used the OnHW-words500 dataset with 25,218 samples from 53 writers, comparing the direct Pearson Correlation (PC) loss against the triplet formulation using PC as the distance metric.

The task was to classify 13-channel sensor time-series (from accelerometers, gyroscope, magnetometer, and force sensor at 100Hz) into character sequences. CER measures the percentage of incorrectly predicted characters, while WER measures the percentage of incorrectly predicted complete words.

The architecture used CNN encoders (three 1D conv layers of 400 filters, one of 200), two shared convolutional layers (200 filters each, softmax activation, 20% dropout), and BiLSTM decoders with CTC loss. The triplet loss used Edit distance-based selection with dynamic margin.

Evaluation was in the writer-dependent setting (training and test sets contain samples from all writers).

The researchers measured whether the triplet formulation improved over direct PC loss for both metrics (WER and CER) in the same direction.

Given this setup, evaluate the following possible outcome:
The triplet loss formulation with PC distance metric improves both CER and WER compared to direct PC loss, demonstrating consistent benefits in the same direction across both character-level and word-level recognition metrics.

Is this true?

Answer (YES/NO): NO